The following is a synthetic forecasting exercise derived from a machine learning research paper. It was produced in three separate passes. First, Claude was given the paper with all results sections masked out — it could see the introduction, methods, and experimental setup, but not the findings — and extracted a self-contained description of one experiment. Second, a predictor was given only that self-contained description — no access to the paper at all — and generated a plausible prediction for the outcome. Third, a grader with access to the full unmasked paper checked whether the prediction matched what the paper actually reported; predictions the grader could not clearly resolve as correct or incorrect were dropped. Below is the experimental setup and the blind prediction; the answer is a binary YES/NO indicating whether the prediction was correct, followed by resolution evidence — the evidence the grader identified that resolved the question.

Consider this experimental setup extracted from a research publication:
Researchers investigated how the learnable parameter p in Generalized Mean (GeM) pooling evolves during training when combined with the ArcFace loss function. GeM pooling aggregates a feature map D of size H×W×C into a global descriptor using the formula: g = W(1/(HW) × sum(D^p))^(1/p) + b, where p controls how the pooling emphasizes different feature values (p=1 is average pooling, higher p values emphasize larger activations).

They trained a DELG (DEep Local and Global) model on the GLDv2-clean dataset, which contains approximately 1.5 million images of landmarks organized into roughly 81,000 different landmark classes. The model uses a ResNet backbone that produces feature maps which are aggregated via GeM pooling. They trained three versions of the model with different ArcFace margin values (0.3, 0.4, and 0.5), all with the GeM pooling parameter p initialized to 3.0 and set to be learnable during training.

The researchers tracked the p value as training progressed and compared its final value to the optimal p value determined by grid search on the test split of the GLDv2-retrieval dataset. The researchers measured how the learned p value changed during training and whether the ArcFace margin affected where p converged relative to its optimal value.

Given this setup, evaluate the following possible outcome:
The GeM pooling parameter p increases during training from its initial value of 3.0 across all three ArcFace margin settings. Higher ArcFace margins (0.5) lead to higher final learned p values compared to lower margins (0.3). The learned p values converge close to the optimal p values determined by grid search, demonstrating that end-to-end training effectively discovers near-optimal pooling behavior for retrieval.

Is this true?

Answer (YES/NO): NO